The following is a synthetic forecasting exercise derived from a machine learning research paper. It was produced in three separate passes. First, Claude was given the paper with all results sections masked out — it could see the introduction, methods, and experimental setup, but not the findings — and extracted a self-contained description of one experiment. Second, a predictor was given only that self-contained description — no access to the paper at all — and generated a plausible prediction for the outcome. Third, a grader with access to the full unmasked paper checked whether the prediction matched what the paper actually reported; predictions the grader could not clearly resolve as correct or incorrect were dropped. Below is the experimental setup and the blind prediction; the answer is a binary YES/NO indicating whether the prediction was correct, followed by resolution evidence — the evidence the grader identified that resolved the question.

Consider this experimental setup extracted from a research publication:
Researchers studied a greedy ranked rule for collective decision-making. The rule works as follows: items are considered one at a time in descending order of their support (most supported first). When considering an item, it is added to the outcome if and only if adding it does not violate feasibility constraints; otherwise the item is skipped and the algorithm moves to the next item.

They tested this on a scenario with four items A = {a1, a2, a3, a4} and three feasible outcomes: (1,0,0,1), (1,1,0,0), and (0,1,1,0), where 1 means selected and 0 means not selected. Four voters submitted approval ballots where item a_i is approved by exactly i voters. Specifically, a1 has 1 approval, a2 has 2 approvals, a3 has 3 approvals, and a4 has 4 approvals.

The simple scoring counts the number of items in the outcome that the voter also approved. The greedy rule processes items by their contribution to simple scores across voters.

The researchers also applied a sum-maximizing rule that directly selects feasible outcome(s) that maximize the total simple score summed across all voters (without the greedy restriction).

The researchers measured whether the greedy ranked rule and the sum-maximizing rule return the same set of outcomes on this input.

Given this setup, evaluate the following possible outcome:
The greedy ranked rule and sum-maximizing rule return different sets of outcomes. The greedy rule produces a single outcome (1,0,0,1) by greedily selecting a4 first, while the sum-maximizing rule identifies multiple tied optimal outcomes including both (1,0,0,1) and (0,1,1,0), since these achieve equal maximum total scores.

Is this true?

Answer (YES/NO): YES